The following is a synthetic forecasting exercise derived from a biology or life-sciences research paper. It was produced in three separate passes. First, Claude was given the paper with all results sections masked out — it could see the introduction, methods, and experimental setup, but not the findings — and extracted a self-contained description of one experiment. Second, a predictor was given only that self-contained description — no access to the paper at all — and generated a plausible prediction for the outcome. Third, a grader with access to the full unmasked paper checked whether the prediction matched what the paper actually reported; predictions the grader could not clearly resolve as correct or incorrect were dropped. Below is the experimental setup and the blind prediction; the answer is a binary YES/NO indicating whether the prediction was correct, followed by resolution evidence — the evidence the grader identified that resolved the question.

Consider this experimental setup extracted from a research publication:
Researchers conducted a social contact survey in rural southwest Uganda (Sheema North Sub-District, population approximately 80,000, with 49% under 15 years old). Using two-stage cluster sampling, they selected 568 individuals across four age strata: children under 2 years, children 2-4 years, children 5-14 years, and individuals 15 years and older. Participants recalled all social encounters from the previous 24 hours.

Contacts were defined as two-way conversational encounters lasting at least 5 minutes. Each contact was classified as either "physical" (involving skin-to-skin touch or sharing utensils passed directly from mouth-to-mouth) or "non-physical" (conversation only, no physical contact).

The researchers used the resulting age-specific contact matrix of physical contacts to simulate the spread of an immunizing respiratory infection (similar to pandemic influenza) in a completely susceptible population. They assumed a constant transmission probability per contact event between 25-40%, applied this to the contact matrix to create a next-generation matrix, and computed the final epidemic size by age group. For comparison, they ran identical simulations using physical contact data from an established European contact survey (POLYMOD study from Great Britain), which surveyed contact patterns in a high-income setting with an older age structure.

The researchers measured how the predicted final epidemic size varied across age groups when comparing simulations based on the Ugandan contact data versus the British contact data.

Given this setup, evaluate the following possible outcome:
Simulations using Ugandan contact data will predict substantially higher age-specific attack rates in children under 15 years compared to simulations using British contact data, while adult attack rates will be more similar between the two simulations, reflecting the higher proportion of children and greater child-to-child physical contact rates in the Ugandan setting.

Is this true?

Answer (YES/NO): NO